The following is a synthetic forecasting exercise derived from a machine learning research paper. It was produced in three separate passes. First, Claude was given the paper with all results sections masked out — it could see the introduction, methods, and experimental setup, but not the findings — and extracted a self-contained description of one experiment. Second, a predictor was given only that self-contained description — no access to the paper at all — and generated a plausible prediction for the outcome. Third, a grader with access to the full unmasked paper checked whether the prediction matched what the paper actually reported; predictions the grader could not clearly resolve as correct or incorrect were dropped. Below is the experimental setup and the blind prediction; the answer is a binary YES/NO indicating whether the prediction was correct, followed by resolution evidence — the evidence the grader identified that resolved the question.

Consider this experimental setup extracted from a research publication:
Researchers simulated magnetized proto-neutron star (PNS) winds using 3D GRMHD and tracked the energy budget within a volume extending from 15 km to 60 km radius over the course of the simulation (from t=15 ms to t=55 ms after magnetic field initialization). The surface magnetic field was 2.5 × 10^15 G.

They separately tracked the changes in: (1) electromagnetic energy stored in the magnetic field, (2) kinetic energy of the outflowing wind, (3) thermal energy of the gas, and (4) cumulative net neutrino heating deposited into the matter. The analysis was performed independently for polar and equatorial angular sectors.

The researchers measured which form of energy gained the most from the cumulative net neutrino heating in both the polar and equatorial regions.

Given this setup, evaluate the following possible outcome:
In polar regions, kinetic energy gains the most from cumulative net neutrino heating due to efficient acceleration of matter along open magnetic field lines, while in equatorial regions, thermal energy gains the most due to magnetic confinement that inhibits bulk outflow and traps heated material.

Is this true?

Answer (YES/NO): NO